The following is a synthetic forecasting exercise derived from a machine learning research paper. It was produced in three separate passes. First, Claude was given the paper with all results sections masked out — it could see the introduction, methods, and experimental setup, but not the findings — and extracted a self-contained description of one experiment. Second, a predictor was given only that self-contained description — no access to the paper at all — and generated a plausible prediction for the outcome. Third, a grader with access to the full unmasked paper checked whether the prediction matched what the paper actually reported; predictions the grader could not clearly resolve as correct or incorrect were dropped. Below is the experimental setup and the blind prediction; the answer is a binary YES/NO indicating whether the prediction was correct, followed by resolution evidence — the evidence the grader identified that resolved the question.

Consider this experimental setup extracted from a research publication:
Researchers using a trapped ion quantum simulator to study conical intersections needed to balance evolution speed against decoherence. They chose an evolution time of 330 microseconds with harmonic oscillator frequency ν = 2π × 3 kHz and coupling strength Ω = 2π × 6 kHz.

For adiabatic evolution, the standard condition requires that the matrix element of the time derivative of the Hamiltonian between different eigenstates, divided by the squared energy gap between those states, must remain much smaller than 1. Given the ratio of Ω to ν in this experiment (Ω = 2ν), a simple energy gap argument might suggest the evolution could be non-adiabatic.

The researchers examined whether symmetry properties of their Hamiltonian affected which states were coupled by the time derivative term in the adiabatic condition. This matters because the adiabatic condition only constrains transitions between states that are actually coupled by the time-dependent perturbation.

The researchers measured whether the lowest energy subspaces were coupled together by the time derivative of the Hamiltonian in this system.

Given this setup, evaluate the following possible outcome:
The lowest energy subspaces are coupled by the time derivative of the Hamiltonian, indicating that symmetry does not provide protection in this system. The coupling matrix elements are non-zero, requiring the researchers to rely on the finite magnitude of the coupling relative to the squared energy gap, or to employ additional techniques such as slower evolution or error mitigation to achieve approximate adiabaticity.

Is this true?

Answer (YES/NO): NO